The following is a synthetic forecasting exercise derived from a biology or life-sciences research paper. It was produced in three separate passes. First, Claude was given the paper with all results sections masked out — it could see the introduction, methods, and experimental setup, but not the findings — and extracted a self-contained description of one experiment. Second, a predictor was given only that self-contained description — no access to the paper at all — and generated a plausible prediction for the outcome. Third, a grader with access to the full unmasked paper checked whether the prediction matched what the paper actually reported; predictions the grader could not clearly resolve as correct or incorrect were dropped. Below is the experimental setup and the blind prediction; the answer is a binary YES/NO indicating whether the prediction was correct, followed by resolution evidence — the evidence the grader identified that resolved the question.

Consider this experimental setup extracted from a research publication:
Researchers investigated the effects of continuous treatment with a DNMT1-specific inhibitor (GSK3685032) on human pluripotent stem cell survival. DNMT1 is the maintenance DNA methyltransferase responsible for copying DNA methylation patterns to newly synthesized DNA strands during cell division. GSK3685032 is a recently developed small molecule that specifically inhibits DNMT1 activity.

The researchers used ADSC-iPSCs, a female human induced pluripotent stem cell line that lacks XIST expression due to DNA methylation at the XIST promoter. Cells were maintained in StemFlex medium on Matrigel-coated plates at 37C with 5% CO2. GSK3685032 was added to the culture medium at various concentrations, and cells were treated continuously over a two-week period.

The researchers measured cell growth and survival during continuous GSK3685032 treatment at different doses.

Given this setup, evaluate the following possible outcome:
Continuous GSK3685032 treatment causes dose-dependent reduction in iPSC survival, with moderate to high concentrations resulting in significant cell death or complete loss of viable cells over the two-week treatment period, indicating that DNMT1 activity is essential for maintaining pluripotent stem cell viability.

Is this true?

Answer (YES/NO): YES